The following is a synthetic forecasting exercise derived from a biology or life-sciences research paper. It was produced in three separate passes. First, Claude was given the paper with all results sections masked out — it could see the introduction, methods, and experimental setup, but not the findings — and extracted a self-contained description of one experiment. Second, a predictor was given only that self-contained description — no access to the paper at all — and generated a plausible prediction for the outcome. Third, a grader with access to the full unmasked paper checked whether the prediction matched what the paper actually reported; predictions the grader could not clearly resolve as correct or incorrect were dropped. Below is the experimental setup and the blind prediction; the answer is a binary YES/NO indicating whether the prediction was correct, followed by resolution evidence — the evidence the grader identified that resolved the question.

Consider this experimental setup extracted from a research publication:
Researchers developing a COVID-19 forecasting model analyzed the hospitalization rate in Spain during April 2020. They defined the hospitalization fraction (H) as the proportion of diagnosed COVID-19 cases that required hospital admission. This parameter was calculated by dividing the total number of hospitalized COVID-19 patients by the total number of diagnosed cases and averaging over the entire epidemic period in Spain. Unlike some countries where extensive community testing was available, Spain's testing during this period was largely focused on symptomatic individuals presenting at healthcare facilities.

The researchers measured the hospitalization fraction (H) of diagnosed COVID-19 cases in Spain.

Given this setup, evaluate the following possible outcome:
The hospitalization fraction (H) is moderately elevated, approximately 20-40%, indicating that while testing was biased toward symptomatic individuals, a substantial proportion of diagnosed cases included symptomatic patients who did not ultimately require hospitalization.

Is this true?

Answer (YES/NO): NO